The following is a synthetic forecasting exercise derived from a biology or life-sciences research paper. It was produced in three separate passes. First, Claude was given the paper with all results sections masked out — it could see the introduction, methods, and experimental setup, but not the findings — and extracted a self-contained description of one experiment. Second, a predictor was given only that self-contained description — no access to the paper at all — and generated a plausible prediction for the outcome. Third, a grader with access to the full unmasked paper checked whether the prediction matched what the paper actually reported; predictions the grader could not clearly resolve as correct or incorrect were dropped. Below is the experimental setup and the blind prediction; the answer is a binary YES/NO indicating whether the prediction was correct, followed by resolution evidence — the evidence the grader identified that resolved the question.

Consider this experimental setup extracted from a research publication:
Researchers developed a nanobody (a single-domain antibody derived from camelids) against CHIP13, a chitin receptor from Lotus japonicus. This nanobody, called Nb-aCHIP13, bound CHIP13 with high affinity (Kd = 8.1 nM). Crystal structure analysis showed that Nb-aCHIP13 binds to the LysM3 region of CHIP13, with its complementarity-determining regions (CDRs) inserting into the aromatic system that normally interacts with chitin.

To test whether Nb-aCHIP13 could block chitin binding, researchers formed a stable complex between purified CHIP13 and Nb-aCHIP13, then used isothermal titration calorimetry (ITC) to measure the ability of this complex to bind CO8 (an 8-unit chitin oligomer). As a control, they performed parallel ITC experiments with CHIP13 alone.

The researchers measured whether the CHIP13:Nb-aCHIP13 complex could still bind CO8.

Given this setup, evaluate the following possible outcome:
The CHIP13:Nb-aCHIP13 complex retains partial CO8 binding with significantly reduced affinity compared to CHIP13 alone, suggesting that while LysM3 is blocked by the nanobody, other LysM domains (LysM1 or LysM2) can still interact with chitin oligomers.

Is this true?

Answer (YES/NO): NO